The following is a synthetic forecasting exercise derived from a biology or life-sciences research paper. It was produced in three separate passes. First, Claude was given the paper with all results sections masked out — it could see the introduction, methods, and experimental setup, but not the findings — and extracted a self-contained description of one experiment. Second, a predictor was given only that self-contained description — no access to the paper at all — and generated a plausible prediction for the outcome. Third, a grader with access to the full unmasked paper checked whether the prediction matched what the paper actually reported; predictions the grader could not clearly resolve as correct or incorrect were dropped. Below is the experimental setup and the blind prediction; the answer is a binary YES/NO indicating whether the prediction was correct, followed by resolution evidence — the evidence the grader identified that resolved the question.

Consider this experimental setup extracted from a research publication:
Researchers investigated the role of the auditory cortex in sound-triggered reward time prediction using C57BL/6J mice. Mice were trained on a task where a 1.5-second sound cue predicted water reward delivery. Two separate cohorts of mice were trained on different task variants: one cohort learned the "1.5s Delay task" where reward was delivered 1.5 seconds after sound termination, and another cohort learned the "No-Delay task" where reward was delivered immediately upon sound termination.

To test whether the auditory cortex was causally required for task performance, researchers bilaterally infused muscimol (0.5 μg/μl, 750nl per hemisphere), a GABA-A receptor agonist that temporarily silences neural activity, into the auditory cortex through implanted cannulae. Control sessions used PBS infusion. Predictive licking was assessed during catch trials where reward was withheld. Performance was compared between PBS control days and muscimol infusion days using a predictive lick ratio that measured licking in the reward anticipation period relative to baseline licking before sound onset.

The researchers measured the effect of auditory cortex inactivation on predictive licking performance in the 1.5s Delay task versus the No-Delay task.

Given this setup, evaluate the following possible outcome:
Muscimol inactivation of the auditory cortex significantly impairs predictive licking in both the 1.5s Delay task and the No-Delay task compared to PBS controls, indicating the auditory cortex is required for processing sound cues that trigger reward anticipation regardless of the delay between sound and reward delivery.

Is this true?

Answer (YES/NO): NO